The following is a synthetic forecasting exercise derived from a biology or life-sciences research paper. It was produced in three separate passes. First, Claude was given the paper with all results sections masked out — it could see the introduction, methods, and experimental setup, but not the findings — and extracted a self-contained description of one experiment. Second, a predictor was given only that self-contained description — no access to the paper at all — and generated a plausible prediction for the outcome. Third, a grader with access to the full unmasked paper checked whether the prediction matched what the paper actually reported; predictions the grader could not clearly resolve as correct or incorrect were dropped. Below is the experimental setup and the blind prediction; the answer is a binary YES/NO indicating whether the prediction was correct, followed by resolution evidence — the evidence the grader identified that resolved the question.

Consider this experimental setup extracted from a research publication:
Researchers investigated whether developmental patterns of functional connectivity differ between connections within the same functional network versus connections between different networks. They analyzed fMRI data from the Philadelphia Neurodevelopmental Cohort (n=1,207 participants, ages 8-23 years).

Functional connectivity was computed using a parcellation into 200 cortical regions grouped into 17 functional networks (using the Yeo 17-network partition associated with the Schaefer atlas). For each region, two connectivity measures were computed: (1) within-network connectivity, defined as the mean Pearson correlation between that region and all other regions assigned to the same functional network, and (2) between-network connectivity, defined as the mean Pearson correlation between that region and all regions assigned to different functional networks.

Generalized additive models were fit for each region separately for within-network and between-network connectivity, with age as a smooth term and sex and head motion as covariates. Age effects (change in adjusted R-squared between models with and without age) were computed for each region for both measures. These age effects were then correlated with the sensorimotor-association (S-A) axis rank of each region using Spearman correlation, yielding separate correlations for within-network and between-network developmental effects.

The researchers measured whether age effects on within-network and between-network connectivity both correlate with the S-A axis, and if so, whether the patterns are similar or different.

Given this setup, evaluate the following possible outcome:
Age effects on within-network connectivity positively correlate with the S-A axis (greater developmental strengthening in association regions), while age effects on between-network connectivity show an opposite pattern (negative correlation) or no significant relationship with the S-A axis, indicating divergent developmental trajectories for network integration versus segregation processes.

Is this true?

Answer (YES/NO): NO